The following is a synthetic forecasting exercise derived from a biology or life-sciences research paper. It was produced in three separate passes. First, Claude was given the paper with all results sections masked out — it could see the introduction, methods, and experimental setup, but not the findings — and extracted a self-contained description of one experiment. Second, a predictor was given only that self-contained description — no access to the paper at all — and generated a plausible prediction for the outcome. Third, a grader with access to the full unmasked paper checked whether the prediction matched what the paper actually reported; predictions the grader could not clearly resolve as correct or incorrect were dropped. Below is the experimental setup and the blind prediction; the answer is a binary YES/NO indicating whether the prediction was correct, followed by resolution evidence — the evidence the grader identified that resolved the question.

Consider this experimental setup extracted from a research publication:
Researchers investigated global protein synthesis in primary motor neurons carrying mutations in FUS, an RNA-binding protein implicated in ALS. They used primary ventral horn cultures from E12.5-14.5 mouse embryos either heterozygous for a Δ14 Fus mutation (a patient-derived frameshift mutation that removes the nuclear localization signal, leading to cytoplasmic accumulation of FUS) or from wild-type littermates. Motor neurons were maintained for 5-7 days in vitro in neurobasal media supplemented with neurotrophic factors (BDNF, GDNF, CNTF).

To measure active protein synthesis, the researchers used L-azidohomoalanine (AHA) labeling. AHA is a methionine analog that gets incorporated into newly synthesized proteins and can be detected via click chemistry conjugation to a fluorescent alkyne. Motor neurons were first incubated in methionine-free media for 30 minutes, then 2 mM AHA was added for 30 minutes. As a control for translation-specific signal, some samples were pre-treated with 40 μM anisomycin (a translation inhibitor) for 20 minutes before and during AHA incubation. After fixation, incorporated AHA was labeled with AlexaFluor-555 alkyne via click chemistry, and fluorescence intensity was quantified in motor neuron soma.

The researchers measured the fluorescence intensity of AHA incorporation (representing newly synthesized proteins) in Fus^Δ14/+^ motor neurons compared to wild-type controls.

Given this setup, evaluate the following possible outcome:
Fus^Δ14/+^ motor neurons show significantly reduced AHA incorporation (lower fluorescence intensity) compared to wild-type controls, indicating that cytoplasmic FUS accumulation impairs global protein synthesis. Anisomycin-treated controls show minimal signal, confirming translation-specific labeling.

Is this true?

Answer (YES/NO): YES